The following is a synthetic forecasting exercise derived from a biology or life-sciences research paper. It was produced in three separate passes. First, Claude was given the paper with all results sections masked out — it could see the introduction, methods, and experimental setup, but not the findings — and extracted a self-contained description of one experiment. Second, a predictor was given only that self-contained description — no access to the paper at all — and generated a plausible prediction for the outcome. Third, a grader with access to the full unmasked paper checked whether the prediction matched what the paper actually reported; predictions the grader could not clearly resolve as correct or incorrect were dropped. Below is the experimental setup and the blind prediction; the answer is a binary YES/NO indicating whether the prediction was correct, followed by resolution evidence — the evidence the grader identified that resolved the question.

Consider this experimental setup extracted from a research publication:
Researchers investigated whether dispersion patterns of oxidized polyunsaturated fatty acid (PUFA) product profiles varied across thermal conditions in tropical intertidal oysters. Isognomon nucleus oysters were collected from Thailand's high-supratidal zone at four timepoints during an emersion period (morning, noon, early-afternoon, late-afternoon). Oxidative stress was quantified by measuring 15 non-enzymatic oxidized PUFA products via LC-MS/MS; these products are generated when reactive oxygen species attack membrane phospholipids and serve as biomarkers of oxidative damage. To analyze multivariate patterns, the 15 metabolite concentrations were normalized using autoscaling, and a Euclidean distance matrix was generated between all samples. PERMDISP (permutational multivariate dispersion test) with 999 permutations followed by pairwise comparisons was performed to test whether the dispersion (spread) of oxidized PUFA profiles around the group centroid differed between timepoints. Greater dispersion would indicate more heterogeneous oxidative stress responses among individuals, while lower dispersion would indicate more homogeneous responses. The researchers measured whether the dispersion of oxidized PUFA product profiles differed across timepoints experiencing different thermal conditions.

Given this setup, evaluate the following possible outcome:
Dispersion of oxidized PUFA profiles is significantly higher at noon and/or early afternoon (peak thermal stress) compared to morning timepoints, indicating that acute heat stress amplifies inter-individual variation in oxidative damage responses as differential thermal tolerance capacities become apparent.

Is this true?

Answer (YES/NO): NO